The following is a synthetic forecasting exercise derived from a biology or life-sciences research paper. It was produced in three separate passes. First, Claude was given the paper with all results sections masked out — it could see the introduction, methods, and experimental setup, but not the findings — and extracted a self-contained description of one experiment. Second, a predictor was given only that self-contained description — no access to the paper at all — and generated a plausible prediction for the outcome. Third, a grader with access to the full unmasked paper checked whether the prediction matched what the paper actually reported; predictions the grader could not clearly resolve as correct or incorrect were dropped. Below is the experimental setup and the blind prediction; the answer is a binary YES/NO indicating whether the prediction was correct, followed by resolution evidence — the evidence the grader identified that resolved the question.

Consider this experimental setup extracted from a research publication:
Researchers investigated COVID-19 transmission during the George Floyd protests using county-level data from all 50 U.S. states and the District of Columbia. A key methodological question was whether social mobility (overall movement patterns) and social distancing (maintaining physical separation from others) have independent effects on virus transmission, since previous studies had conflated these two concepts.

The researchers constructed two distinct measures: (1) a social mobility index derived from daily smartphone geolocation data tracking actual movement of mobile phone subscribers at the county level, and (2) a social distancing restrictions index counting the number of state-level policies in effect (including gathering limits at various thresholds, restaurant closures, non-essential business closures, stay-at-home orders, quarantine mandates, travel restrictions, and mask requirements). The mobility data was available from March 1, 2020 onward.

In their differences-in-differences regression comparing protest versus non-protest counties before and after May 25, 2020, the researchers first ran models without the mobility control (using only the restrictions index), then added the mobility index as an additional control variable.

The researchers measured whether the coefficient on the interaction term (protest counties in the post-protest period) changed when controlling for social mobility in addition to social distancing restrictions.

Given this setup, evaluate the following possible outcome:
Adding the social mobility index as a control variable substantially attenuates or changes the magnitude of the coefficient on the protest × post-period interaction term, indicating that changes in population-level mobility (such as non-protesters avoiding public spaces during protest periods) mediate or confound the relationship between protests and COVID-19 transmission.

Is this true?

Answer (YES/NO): NO